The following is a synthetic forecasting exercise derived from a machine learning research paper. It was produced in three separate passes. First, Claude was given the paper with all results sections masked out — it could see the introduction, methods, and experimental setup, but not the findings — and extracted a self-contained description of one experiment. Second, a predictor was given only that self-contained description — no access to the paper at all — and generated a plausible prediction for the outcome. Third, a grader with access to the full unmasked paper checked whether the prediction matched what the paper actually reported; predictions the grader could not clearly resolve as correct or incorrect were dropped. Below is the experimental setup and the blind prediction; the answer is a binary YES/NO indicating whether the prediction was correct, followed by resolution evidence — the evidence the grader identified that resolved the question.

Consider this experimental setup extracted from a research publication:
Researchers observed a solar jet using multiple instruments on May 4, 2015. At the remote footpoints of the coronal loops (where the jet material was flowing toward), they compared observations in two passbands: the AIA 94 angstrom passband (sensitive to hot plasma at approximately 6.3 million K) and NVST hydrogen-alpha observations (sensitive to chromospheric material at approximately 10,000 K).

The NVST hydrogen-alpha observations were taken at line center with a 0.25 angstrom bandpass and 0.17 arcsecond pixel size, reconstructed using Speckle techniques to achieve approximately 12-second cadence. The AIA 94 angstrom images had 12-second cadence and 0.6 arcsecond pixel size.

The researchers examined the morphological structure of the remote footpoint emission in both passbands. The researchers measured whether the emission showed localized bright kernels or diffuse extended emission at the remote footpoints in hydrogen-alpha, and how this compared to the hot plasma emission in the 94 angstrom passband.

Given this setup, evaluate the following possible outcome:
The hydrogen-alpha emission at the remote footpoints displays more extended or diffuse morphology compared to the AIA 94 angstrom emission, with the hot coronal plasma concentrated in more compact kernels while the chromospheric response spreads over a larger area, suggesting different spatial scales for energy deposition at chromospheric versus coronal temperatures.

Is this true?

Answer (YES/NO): NO